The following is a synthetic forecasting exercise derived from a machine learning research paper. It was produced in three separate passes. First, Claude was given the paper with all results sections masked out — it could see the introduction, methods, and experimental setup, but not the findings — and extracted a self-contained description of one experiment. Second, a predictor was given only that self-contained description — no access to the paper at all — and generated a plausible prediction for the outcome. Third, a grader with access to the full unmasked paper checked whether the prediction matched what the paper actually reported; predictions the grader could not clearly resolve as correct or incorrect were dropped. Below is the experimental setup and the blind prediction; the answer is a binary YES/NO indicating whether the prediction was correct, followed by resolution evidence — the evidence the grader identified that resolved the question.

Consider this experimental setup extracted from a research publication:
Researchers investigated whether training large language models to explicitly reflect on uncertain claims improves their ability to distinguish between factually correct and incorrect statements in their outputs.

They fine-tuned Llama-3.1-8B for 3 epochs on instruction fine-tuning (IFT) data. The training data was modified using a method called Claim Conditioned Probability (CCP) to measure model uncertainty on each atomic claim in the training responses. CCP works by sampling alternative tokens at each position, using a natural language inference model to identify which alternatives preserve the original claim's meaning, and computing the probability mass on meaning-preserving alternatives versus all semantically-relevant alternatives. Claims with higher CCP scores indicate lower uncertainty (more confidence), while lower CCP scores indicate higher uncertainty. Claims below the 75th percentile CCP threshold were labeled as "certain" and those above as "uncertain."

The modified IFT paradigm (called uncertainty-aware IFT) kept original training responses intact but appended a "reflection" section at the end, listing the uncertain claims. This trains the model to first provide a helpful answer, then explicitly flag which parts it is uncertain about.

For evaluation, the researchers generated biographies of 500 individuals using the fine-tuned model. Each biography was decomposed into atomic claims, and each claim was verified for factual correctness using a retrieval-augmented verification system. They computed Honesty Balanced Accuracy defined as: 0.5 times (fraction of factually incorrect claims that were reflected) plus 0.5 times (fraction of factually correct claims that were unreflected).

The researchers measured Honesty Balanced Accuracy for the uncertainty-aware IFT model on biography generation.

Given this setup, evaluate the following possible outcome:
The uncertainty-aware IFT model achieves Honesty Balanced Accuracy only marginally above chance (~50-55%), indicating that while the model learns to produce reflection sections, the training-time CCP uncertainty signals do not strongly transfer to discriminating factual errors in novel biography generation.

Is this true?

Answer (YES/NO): YES